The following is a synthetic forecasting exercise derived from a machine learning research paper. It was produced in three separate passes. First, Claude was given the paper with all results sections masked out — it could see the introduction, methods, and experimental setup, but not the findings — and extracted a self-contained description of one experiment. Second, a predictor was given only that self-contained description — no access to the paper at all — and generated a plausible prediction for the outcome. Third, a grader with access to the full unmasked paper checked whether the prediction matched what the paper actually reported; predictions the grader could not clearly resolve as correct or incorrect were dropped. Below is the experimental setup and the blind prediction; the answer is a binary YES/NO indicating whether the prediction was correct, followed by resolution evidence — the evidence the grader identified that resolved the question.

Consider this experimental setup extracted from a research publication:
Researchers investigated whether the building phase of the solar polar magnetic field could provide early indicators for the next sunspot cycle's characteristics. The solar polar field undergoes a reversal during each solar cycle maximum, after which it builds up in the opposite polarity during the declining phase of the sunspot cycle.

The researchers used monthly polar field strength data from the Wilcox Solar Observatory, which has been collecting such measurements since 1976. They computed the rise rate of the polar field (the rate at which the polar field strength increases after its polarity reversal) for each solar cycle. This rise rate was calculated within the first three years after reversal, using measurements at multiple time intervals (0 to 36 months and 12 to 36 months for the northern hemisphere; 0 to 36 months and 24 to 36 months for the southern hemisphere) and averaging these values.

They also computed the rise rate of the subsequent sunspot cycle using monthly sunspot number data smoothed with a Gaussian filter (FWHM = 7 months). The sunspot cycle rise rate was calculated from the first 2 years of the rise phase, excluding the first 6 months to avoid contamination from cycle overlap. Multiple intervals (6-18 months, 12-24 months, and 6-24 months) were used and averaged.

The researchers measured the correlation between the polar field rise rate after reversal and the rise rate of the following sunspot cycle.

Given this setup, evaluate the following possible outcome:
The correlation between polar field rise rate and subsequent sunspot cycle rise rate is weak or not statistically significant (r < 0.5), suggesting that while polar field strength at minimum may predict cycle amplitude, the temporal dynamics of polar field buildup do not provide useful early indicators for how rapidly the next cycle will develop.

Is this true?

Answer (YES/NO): NO